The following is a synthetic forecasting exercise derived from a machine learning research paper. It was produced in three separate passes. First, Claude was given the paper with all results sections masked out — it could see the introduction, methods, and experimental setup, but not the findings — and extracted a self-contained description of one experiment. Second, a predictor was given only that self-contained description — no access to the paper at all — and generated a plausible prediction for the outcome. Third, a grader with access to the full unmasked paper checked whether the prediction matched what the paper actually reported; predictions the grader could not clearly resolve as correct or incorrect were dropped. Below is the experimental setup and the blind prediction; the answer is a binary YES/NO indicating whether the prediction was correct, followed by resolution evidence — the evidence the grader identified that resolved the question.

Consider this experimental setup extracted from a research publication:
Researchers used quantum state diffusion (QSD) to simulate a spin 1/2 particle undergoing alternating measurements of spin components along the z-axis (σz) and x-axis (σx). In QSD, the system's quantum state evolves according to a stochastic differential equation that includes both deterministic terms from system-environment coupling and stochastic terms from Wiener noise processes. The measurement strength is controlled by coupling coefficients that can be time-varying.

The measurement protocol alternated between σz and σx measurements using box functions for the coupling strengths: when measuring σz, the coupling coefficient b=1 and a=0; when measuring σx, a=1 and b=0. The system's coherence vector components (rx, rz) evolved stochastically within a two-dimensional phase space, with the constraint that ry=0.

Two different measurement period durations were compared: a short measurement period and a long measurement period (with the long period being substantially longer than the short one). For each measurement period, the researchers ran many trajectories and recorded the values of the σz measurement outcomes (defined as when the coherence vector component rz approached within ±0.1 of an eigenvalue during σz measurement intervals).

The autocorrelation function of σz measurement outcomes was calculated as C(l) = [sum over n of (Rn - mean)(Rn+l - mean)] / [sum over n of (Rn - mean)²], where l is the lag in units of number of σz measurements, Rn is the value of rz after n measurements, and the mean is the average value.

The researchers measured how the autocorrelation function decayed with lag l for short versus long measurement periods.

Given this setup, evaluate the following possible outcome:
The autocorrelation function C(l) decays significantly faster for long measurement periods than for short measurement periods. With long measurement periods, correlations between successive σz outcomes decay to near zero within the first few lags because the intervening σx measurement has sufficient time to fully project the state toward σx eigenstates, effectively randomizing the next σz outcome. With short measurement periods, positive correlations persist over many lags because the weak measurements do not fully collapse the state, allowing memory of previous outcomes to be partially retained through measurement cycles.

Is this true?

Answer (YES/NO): YES